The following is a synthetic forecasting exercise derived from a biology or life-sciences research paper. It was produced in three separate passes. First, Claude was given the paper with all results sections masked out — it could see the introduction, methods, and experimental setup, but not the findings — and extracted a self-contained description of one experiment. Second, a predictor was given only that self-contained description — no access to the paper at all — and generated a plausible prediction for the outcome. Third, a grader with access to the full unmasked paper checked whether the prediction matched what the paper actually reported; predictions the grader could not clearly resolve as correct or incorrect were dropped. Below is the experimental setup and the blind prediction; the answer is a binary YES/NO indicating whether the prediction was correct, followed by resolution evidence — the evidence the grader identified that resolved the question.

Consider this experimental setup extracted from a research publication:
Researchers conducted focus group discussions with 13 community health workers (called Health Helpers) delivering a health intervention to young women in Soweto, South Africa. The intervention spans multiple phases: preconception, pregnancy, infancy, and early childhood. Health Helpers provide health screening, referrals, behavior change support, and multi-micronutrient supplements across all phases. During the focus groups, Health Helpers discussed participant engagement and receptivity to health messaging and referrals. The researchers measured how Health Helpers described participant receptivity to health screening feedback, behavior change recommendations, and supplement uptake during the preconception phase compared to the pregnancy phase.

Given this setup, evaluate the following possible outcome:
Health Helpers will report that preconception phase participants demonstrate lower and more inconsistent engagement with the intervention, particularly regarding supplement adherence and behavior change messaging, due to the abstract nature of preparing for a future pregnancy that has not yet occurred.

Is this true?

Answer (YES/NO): NO